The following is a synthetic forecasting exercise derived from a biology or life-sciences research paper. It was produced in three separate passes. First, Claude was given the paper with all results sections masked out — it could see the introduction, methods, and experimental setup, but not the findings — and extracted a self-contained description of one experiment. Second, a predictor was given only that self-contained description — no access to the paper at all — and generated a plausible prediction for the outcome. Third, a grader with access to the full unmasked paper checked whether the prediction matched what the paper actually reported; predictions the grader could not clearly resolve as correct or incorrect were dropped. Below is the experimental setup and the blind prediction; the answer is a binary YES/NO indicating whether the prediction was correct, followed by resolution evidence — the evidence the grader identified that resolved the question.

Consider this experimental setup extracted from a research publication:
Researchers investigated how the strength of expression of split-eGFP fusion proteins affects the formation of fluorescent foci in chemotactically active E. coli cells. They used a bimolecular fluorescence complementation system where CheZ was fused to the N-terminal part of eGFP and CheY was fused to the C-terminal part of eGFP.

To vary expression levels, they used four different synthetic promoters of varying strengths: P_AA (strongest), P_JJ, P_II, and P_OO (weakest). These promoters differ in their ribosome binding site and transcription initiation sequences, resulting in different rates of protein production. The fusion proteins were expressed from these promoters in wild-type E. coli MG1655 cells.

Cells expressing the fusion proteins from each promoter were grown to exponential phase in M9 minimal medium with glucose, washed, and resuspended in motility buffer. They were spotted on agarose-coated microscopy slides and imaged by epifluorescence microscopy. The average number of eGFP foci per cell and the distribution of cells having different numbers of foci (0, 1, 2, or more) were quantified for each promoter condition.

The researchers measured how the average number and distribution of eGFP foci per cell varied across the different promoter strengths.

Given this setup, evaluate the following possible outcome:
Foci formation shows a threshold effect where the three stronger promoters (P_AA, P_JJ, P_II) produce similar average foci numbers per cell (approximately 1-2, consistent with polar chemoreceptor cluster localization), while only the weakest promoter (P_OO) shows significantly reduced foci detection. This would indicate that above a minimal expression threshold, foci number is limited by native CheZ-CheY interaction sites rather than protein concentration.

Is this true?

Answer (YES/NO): NO